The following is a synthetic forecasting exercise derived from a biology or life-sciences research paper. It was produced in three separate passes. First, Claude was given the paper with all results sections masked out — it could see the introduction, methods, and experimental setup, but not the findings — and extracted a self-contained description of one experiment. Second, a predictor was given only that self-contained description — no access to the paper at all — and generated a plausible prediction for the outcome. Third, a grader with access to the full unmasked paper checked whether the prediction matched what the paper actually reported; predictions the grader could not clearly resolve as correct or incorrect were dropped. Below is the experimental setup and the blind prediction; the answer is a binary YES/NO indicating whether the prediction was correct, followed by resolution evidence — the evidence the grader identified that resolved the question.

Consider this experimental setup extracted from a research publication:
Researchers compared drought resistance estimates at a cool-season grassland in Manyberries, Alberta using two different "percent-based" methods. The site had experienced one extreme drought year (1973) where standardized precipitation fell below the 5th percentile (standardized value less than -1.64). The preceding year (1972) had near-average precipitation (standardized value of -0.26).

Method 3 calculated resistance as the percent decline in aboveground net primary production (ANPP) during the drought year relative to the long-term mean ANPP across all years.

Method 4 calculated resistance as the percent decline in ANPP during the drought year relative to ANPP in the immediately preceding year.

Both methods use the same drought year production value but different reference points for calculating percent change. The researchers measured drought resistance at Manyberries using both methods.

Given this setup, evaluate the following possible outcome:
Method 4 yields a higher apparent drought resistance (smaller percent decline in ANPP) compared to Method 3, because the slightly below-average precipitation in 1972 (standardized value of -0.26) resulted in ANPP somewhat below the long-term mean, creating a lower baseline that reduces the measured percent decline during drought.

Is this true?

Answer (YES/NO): NO